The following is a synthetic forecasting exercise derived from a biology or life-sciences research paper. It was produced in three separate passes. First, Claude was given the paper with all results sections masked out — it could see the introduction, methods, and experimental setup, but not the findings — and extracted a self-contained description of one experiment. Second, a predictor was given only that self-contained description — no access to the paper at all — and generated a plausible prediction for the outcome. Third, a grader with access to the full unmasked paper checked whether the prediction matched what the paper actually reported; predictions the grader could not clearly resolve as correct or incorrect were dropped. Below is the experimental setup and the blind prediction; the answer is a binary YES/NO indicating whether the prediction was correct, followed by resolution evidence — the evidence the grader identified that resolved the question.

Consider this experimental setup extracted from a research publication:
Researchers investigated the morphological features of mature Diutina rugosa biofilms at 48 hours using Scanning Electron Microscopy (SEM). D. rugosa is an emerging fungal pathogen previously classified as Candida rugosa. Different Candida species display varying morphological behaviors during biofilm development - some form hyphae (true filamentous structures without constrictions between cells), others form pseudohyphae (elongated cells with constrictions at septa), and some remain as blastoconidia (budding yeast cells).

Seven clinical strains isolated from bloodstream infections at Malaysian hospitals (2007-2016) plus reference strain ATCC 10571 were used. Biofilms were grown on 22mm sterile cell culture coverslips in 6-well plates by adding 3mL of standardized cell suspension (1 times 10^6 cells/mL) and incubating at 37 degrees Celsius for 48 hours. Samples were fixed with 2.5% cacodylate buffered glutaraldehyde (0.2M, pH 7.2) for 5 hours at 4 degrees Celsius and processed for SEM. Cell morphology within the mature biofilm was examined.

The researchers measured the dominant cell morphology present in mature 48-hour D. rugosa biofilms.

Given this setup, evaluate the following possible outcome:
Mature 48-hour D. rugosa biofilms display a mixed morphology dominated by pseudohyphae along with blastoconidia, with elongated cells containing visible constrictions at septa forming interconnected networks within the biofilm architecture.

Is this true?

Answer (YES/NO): NO